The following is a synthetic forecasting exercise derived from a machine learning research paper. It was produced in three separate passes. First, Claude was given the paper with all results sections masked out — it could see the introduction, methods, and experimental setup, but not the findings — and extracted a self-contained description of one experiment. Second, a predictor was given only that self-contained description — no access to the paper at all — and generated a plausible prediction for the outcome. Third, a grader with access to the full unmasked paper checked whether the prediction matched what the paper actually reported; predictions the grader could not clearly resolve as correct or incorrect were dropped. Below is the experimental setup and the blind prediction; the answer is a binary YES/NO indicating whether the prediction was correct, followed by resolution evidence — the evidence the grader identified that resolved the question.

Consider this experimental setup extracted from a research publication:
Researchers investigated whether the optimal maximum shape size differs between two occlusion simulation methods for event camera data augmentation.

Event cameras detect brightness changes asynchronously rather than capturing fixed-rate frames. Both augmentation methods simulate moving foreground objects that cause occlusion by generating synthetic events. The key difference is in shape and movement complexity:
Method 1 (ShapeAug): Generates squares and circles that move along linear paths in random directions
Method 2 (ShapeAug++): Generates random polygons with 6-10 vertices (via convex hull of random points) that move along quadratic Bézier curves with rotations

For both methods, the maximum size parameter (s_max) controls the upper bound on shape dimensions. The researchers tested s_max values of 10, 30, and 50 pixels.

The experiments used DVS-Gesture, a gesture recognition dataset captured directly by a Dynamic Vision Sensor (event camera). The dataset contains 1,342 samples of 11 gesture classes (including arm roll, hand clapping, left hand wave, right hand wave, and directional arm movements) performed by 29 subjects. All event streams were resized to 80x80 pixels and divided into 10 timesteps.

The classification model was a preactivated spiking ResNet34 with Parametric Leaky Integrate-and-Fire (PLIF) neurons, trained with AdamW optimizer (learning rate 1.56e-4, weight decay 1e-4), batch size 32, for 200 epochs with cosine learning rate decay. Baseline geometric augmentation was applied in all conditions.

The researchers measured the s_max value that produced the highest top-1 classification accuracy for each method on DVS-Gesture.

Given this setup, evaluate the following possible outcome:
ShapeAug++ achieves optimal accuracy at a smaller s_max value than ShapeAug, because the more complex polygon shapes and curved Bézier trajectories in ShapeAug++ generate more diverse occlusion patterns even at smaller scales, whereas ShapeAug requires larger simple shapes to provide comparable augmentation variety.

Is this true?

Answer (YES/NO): NO